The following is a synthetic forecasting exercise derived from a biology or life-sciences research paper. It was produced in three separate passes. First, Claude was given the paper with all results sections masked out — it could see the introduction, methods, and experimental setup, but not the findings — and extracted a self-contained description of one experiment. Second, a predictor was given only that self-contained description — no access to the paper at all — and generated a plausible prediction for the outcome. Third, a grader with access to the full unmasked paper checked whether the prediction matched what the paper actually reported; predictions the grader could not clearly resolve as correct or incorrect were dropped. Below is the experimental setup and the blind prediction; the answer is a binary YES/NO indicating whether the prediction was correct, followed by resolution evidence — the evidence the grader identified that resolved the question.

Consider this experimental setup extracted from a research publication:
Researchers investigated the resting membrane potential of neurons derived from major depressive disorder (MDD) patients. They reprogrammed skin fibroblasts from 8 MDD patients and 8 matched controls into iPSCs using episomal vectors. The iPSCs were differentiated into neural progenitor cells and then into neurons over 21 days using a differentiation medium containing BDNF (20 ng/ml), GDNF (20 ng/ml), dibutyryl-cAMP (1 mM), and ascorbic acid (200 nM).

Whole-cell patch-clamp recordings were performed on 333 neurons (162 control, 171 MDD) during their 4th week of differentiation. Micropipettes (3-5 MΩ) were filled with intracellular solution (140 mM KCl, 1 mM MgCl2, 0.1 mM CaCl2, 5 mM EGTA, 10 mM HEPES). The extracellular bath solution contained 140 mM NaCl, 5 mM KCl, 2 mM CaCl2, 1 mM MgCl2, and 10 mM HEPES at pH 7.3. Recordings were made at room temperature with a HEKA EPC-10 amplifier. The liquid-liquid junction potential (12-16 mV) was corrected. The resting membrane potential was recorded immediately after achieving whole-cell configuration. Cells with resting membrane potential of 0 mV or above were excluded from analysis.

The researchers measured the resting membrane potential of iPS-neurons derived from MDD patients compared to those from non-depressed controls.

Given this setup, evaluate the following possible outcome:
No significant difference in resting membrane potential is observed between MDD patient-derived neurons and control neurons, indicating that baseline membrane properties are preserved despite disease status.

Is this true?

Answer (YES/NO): NO